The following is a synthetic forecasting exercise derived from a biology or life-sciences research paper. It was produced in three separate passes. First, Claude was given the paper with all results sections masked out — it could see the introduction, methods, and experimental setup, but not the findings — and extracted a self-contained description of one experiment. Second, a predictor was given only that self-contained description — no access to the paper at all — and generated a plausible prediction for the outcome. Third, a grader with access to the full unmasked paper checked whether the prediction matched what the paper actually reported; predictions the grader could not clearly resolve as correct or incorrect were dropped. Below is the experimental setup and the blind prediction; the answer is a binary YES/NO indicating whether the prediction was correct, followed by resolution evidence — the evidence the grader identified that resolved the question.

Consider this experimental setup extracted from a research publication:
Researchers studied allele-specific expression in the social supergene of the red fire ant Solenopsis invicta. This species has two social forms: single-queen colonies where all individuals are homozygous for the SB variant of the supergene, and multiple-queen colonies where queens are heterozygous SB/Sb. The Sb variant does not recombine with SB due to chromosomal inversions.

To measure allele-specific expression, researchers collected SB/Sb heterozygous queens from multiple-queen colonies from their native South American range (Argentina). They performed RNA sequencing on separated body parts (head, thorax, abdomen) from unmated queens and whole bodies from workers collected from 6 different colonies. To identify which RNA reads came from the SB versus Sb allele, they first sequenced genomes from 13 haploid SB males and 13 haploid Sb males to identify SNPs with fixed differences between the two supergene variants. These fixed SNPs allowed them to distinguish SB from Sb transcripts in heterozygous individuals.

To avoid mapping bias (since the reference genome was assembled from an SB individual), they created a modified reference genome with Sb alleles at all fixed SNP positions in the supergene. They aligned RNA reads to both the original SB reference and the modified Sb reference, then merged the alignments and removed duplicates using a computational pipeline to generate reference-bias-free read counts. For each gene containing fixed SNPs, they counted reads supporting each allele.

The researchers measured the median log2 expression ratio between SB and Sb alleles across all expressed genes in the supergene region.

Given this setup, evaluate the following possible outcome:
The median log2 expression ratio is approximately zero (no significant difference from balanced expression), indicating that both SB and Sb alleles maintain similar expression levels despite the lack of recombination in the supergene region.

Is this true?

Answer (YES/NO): YES